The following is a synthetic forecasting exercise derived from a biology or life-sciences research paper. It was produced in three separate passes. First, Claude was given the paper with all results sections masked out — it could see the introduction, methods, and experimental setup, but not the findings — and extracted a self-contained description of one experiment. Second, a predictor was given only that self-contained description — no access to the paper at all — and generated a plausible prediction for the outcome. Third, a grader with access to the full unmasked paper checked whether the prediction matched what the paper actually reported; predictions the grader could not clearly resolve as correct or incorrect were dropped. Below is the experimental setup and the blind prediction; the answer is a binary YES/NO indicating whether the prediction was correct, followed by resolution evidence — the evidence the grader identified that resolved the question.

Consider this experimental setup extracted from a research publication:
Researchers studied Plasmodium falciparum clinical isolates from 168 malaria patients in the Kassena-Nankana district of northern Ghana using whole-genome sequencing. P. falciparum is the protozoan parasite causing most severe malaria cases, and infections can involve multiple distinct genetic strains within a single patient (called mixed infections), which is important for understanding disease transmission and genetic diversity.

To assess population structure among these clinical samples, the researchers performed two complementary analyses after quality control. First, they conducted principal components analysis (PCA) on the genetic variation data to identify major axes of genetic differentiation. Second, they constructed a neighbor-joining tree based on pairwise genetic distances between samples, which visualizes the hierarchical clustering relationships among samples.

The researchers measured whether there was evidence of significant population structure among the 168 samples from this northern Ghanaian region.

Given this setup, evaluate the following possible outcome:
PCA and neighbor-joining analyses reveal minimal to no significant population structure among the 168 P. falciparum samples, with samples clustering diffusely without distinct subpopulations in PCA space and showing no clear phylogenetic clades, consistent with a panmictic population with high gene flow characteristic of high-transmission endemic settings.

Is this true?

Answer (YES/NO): YES